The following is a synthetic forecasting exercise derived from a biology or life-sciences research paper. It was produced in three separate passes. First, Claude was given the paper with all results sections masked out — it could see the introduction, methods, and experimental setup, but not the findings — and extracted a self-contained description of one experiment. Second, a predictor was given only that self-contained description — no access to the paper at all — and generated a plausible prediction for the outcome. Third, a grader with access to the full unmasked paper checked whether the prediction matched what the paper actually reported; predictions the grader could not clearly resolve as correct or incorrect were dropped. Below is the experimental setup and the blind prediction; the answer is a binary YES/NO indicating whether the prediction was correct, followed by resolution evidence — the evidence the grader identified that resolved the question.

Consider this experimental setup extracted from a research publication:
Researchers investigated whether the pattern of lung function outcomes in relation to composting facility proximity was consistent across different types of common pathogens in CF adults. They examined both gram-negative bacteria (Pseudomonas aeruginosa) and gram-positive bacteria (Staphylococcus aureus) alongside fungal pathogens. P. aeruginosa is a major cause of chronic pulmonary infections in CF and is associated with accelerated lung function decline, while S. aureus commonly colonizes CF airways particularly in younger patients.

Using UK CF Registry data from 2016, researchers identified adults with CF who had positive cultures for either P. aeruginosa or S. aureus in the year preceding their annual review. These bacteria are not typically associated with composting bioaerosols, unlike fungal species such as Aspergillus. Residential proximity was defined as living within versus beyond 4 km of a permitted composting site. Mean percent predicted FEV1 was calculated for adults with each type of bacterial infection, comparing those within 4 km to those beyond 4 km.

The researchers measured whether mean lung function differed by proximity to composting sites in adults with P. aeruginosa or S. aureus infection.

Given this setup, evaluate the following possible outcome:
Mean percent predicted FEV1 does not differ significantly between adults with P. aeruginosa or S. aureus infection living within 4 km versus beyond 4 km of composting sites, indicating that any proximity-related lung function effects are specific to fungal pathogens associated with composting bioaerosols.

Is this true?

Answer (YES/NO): YES